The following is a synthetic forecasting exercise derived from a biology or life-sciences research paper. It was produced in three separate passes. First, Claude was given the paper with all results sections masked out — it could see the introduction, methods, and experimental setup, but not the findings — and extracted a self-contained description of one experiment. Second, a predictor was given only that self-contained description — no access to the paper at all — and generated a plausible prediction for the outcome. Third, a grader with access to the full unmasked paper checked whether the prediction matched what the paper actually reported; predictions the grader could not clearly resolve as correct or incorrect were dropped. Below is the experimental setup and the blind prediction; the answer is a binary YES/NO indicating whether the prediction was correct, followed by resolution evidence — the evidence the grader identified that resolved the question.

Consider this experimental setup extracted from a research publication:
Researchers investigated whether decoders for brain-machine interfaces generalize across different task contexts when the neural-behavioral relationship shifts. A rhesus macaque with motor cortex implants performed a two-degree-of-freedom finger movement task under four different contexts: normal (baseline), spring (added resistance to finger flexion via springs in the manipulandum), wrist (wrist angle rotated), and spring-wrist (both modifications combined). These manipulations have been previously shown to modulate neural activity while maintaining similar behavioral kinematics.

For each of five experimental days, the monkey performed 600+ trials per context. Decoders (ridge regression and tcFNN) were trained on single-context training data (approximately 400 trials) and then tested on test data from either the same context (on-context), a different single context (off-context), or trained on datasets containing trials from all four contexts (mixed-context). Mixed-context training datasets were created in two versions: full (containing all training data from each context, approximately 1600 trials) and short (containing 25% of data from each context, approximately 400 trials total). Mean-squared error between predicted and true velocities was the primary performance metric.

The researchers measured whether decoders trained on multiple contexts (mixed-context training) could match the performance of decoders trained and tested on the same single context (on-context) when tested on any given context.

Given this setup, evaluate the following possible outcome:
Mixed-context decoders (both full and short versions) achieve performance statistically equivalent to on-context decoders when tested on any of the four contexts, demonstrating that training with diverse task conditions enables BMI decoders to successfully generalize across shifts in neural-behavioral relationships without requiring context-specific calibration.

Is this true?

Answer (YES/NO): YES